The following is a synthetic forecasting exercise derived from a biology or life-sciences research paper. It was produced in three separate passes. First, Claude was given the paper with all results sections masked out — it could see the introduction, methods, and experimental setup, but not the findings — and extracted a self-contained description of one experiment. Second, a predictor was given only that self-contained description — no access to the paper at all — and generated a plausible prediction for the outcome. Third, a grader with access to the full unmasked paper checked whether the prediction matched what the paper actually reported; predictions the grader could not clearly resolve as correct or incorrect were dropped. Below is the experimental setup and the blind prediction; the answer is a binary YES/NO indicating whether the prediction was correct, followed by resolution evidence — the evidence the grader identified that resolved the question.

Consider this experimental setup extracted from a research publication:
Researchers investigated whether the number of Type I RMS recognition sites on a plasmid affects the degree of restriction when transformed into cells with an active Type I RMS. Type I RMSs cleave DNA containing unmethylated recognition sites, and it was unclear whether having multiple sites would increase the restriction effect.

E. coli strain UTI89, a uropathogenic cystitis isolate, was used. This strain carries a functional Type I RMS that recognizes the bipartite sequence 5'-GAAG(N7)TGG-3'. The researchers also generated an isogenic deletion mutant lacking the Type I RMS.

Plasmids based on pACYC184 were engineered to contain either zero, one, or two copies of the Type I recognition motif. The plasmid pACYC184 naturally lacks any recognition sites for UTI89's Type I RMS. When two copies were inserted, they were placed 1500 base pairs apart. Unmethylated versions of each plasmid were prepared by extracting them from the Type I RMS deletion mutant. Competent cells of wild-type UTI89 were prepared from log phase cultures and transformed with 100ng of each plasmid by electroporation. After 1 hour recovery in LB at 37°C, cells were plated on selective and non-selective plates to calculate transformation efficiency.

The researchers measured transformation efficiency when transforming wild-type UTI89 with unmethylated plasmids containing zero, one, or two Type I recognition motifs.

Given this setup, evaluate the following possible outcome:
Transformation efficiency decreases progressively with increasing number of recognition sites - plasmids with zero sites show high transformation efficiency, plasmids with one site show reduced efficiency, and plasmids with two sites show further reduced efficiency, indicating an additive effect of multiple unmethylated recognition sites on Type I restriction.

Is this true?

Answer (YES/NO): YES